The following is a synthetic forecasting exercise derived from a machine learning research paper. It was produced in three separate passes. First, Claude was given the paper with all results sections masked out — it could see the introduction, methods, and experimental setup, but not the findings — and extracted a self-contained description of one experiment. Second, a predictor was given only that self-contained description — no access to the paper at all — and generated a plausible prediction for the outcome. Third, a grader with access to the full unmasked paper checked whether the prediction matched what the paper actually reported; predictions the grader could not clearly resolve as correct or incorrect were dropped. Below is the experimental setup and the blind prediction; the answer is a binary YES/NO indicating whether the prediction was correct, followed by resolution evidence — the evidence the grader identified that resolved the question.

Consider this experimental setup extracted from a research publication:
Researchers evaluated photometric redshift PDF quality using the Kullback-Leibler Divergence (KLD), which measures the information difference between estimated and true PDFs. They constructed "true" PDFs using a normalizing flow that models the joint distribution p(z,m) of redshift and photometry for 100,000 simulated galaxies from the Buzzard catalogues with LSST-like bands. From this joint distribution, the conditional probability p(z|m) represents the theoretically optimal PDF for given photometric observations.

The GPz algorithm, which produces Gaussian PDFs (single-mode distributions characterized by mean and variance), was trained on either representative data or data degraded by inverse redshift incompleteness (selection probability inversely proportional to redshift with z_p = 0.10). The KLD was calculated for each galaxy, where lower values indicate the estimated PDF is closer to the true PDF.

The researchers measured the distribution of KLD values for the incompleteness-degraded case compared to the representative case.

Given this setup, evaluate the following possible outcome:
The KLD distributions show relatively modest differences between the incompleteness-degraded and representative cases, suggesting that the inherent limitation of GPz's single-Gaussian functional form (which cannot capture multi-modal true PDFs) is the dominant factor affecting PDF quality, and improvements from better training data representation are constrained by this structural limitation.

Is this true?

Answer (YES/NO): YES